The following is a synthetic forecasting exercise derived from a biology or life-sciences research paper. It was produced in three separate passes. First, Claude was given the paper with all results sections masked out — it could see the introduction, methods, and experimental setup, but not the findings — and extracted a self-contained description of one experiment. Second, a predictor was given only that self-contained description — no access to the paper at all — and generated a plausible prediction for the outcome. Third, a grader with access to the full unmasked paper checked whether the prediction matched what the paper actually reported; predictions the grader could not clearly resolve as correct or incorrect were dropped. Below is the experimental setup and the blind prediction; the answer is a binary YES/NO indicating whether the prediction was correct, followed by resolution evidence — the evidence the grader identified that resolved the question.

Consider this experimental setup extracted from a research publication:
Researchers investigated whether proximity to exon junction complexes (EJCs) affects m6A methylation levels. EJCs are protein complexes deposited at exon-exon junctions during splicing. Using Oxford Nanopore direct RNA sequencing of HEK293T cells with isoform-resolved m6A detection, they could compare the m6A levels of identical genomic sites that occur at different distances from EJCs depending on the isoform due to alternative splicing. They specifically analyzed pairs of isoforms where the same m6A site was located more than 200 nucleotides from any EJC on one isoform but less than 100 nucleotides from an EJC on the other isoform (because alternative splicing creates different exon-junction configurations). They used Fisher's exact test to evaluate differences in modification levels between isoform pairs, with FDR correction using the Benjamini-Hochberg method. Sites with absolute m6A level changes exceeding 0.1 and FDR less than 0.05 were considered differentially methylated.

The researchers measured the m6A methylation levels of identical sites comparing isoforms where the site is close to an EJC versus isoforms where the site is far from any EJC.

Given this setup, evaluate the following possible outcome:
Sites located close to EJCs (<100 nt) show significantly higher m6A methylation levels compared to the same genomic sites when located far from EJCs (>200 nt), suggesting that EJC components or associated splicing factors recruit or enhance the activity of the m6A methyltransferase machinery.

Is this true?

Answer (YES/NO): NO